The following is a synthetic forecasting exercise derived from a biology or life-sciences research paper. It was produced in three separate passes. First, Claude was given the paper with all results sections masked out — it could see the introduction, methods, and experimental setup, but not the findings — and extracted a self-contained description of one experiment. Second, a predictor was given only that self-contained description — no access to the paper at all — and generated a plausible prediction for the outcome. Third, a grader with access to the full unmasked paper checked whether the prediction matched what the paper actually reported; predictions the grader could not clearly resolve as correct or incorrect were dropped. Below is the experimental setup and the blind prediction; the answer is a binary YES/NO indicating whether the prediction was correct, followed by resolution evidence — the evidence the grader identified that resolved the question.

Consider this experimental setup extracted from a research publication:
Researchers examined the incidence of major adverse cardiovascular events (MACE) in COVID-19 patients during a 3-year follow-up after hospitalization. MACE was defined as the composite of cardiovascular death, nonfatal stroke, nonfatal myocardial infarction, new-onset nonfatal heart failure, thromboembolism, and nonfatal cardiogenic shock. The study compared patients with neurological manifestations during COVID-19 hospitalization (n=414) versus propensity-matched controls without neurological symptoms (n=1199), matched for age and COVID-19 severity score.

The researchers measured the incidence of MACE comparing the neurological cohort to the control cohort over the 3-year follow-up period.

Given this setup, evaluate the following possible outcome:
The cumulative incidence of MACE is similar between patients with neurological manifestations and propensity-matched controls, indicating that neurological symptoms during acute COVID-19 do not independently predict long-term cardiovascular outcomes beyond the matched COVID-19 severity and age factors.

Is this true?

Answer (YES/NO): NO